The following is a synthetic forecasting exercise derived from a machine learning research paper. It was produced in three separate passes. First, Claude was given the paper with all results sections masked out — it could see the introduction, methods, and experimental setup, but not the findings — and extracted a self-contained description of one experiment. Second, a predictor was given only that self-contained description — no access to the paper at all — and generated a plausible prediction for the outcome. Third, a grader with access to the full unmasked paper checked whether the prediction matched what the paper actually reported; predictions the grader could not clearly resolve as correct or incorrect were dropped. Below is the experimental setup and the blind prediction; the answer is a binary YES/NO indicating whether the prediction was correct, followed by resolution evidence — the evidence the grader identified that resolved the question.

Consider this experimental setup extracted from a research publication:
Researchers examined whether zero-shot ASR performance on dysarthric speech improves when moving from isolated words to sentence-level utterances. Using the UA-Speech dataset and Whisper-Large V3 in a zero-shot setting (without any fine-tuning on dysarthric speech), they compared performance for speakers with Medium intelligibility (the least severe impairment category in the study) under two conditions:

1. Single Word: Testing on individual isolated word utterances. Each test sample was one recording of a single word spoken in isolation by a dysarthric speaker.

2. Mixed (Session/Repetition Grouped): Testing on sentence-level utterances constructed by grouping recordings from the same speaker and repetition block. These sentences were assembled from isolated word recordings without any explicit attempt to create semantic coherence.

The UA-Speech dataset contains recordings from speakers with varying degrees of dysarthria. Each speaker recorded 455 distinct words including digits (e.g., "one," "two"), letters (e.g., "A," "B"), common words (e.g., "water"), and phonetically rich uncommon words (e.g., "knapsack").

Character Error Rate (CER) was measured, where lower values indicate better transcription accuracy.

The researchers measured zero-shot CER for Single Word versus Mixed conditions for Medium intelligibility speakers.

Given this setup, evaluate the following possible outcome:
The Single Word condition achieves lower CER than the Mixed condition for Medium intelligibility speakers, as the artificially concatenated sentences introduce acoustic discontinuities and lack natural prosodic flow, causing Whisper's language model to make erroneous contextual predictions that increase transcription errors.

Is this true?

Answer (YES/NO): NO